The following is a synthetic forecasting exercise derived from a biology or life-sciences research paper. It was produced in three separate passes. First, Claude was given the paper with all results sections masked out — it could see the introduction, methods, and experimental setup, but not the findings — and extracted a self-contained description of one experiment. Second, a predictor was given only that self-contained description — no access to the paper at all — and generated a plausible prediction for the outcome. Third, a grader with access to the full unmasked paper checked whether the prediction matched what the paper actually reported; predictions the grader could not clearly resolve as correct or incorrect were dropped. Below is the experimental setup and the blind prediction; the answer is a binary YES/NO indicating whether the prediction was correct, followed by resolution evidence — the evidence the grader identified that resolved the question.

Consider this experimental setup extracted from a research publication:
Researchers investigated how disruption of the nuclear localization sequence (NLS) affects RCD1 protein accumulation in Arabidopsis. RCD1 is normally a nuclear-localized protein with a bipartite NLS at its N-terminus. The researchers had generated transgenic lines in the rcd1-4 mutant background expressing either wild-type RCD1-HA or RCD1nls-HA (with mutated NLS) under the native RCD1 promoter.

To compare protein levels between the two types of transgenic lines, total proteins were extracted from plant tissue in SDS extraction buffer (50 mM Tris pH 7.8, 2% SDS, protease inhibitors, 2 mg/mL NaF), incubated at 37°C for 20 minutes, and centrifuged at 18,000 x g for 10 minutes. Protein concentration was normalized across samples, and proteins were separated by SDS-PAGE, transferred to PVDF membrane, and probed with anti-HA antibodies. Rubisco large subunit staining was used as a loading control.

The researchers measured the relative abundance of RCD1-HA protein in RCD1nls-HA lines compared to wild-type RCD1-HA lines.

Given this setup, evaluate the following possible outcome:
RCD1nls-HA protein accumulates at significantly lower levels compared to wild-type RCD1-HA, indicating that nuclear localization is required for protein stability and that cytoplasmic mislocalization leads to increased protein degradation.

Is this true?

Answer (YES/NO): NO